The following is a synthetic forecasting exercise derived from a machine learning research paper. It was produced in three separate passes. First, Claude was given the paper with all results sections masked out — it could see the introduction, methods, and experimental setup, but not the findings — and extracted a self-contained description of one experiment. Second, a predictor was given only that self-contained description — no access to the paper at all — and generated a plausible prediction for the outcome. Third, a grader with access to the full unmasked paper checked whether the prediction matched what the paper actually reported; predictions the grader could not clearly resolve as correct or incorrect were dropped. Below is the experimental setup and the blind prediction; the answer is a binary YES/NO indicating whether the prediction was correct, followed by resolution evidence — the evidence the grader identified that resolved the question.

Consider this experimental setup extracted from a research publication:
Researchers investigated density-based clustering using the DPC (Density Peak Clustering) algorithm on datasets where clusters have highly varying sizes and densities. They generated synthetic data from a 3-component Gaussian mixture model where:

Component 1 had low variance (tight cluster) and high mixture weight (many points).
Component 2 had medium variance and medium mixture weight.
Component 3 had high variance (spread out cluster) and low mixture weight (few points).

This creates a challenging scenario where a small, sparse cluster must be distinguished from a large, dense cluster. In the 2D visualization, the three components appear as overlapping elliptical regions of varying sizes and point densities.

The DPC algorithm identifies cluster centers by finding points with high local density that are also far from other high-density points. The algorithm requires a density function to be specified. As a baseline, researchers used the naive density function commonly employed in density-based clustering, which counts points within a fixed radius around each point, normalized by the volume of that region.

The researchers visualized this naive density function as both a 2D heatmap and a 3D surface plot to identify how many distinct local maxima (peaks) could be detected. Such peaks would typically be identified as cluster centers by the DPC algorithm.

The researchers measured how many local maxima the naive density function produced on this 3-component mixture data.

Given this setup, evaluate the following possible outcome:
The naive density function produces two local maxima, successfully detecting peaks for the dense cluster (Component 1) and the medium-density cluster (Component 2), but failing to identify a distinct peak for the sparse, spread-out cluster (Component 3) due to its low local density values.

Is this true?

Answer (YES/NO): NO